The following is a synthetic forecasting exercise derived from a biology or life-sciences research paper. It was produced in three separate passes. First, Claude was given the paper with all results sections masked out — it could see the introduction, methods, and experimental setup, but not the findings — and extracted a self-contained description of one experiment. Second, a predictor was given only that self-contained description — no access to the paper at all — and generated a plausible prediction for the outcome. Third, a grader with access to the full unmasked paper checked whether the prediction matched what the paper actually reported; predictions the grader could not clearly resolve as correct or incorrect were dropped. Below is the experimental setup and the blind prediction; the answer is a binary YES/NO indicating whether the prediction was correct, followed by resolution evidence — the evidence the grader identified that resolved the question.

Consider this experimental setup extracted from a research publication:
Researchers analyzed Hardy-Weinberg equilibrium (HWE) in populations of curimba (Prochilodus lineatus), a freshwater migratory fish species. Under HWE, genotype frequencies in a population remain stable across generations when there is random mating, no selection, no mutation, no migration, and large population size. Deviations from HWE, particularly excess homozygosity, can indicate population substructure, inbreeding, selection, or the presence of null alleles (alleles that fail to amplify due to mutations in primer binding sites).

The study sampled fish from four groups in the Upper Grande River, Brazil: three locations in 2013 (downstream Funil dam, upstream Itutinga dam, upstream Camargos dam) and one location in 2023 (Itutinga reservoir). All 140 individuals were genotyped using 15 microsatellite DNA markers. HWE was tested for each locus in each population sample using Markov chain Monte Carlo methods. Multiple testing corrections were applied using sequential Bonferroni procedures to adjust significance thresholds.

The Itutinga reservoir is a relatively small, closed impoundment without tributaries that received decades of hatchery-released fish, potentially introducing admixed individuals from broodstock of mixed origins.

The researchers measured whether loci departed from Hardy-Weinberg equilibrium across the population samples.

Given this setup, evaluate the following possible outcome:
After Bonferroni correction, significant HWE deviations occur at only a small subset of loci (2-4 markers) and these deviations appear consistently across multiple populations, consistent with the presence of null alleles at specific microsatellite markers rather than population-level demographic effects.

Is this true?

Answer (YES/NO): NO